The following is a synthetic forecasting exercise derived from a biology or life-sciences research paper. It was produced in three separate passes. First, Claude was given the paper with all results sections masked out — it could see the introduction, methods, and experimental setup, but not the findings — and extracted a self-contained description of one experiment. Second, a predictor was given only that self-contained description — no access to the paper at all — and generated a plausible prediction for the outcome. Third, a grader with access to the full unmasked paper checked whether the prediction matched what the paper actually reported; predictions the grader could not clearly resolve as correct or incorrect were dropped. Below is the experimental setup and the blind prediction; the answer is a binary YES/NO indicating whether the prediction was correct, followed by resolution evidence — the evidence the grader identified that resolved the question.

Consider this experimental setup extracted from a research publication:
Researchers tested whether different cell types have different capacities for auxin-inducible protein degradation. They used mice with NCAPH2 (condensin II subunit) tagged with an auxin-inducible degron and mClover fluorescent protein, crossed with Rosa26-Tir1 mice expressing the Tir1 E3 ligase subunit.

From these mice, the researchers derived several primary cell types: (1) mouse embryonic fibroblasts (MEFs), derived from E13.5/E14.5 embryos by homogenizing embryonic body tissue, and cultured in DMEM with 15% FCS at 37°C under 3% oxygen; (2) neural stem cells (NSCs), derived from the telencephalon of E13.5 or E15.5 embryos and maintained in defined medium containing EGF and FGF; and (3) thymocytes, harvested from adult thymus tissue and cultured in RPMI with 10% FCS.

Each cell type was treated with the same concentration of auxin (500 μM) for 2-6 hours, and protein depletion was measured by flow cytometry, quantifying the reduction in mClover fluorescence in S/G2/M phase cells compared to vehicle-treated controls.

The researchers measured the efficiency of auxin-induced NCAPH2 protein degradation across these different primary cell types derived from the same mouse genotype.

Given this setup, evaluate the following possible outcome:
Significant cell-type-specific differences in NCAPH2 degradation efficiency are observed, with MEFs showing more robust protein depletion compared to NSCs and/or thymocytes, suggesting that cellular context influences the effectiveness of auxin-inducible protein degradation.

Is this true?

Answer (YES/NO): NO